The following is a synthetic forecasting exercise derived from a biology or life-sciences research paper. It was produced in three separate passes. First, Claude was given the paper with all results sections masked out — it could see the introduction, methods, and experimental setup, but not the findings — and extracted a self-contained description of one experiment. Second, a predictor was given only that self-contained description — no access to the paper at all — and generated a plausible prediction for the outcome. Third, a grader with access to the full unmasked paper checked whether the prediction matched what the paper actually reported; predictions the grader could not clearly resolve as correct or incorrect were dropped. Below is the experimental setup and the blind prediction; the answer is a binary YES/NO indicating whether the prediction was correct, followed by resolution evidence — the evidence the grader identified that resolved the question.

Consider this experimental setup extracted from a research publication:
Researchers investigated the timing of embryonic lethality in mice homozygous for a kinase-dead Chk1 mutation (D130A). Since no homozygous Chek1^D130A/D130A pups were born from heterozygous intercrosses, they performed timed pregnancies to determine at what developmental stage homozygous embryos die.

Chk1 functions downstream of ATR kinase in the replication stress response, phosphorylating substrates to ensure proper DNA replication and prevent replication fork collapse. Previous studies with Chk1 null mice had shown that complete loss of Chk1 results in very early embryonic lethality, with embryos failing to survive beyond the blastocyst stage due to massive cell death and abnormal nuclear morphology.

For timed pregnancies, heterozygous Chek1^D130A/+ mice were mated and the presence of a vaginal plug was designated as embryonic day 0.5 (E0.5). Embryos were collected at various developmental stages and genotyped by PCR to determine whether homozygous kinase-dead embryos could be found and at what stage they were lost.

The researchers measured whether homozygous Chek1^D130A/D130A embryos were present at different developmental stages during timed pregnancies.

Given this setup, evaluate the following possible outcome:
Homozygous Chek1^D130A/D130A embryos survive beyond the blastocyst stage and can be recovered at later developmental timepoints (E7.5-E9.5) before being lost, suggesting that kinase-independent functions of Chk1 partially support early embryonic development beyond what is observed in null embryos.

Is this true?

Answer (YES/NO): NO